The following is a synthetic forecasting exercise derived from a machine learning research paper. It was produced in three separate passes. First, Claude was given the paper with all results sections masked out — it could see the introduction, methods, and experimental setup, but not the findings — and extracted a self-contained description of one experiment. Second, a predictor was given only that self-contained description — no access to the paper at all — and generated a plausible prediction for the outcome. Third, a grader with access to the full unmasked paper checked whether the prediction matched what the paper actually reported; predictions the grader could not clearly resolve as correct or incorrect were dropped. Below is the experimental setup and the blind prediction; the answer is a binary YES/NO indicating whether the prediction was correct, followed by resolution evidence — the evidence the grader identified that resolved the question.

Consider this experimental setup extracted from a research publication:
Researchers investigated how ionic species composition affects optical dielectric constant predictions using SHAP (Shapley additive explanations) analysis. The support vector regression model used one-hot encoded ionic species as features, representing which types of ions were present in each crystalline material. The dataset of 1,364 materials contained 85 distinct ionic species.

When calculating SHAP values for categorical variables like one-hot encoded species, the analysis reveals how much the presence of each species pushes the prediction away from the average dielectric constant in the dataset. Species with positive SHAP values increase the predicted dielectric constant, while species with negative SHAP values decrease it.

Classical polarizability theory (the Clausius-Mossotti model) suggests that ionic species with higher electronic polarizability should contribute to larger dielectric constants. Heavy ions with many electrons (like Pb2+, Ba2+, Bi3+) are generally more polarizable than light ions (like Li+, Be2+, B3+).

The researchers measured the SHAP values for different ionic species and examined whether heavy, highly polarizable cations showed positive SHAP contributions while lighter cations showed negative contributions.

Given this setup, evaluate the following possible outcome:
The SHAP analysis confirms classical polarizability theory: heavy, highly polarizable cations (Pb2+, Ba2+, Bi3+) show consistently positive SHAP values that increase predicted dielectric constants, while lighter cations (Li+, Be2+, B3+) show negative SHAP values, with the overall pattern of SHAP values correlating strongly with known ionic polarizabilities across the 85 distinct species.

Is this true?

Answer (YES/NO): NO